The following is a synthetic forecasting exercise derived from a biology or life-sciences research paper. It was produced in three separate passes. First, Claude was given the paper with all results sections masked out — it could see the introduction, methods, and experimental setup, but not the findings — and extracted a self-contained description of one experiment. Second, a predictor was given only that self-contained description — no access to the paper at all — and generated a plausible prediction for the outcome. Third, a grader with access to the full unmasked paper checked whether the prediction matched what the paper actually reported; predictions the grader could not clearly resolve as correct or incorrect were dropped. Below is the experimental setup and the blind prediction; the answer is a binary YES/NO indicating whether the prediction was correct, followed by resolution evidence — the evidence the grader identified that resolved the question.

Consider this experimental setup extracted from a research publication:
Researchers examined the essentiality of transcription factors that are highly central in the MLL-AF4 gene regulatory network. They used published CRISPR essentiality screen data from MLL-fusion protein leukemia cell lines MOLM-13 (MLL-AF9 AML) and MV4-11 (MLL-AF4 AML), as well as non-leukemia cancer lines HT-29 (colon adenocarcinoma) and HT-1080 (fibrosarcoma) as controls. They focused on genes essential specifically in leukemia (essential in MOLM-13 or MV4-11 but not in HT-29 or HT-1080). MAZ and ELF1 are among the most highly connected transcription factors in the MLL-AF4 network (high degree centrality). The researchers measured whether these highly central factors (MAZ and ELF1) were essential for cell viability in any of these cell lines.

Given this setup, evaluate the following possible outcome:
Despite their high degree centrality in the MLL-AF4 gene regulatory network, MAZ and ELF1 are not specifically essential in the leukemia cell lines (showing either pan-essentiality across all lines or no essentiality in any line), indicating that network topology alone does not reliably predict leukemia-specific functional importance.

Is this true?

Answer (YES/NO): YES